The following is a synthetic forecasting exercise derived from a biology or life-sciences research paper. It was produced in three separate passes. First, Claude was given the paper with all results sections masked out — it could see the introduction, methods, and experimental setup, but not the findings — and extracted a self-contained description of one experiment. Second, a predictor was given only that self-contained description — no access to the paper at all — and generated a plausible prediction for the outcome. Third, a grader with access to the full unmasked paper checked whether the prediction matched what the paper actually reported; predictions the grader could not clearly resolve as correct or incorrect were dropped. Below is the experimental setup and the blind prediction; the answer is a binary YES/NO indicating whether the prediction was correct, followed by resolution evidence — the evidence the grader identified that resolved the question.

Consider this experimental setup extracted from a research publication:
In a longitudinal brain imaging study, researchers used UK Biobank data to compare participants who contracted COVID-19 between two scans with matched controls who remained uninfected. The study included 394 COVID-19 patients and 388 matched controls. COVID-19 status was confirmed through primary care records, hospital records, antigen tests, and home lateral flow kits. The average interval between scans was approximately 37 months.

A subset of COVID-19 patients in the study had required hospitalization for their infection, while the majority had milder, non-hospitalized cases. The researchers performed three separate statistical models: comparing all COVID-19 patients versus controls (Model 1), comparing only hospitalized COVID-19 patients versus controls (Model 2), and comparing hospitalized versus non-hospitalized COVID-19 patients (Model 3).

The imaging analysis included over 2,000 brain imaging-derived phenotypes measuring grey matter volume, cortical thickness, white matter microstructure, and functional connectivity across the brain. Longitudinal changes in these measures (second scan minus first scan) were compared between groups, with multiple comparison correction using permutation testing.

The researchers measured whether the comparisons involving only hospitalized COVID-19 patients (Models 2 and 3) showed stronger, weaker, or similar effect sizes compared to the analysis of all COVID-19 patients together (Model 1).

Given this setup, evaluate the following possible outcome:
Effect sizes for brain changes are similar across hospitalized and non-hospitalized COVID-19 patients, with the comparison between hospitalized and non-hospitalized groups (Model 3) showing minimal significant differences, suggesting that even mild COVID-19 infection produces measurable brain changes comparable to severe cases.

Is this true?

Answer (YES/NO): NO